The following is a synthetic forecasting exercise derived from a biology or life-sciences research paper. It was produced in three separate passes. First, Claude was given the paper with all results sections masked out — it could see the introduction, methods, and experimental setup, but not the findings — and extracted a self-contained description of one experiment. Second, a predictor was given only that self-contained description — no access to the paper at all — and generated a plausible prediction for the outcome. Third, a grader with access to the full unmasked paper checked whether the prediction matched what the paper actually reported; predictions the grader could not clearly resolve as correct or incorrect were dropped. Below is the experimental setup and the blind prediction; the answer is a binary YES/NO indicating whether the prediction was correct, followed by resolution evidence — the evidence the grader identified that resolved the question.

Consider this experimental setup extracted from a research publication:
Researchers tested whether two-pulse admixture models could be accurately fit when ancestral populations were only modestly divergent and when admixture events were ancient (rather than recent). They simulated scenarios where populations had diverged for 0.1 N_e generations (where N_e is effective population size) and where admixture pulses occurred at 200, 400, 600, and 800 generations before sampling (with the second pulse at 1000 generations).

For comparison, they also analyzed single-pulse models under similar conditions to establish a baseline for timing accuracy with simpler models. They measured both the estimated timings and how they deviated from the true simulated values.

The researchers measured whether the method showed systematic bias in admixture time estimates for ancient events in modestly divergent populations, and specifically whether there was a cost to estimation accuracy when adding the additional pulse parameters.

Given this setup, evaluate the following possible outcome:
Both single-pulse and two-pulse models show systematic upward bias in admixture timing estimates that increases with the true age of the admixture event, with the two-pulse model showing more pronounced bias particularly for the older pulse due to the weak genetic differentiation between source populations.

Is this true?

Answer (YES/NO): NO